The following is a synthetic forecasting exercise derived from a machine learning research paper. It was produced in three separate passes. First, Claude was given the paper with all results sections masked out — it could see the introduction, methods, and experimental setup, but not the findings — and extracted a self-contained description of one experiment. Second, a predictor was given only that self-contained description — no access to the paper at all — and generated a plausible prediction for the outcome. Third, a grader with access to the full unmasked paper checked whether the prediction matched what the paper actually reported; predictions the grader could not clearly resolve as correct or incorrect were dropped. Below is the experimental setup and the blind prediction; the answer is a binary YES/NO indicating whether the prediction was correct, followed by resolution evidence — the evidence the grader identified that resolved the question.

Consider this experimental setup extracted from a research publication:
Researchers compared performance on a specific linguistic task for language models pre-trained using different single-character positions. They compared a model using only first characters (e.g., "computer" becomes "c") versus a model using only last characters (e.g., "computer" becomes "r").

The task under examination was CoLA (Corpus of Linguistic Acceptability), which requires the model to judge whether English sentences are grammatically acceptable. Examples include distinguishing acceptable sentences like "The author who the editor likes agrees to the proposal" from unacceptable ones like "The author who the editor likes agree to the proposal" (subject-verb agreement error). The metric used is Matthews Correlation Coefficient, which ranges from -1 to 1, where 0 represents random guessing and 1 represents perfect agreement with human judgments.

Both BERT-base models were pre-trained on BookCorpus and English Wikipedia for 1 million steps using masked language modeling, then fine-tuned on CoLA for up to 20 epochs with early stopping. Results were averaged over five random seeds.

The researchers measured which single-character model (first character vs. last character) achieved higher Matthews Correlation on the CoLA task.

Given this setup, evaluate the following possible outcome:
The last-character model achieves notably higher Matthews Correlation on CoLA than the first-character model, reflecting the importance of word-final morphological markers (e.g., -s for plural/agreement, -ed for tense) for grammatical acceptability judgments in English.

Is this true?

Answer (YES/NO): NO